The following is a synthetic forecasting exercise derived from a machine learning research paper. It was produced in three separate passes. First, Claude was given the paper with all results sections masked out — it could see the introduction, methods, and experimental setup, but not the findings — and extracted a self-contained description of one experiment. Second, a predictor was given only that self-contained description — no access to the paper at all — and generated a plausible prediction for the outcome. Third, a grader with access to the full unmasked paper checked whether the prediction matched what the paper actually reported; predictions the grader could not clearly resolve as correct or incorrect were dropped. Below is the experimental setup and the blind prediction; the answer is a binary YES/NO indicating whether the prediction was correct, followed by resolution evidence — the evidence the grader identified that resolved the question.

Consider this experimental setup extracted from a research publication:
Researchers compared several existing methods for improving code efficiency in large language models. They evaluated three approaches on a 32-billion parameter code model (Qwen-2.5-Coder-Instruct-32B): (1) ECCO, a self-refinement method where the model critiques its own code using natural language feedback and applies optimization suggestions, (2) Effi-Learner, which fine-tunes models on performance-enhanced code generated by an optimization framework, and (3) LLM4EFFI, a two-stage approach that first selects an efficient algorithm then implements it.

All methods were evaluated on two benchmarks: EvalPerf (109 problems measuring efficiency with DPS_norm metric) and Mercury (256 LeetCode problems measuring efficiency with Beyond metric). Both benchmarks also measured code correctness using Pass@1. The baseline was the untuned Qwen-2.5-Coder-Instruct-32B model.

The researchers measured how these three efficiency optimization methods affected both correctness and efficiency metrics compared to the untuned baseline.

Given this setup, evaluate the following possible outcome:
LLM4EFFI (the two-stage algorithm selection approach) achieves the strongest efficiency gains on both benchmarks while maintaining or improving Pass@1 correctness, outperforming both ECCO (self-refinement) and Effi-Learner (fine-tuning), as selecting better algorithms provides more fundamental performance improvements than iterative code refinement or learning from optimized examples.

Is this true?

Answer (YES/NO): YES